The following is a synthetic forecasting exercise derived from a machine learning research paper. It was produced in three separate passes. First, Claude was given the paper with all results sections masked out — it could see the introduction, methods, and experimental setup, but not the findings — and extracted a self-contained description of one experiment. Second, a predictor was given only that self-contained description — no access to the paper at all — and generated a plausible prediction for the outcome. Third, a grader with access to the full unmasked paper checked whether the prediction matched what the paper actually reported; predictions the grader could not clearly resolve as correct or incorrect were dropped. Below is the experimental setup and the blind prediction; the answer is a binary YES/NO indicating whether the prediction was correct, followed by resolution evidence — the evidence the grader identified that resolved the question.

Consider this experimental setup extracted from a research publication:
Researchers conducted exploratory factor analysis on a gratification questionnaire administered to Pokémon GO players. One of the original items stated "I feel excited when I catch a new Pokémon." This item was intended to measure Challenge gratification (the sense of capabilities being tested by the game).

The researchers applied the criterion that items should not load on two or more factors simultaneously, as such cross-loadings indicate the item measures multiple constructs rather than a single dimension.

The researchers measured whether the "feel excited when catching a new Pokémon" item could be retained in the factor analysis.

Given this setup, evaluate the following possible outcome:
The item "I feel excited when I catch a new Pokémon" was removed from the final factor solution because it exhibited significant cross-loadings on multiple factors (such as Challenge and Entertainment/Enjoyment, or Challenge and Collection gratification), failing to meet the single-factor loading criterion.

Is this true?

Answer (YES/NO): YES